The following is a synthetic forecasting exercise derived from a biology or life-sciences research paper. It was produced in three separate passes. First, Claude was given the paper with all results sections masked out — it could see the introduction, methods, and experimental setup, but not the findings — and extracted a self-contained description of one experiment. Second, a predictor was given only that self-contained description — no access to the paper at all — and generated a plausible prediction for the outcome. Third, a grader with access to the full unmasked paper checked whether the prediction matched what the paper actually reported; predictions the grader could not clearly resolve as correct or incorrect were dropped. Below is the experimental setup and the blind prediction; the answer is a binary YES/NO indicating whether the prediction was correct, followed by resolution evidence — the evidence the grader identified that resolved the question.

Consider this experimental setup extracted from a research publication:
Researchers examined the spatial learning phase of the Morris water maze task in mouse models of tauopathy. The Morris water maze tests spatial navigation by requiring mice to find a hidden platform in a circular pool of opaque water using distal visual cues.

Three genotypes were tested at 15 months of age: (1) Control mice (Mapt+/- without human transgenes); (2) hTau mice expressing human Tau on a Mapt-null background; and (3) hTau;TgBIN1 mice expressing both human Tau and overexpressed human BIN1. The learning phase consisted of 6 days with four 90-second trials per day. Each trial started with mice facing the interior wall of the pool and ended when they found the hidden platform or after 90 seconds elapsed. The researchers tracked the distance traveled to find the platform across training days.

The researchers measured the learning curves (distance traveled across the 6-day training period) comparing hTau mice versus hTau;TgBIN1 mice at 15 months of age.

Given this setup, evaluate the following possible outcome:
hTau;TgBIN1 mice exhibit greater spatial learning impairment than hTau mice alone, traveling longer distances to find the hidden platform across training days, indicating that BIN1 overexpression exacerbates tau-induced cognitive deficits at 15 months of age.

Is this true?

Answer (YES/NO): NO